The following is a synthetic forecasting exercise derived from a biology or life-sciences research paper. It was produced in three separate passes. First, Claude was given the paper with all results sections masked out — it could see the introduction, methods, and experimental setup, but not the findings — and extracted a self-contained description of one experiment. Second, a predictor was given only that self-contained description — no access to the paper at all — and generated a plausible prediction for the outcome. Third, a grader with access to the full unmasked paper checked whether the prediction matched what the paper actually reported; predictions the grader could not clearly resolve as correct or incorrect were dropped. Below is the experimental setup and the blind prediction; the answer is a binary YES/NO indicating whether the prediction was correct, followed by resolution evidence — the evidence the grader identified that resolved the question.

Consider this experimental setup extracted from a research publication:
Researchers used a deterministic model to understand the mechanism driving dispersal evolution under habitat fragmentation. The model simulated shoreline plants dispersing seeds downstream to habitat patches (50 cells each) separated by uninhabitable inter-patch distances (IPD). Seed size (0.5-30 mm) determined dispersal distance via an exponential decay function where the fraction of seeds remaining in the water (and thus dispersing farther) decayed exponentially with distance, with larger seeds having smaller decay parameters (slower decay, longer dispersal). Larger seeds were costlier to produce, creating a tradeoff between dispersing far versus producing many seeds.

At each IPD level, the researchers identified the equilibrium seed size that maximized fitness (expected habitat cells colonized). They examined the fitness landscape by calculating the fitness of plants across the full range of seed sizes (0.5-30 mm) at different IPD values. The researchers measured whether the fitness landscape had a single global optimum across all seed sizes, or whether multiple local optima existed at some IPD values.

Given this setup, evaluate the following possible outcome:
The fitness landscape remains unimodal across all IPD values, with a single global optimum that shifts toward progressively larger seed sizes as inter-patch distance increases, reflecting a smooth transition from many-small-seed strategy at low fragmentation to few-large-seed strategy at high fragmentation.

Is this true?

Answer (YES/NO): NO